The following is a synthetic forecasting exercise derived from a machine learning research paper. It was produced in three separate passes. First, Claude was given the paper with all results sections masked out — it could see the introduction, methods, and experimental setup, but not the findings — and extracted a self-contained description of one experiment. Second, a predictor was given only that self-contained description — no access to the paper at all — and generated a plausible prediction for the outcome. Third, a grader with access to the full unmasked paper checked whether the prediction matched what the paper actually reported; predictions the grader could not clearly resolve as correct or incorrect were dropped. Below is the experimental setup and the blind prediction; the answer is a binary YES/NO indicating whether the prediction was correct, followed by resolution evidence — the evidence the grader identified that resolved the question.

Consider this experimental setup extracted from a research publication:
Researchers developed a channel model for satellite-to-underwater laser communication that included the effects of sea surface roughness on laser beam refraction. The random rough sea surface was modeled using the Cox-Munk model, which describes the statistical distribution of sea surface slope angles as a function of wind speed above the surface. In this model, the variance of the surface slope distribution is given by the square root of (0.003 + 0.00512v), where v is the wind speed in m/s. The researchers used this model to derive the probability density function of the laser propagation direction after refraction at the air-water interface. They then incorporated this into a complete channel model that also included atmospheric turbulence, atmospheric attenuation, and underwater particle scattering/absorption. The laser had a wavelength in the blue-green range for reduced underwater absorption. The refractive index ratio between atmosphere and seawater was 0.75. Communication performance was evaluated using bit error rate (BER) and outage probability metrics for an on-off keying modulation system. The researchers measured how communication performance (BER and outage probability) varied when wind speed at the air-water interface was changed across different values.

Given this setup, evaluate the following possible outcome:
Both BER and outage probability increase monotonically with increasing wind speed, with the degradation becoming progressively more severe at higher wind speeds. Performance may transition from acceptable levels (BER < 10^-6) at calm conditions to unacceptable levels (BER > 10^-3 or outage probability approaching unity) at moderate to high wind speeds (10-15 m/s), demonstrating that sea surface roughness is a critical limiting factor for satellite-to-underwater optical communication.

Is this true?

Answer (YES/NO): NO